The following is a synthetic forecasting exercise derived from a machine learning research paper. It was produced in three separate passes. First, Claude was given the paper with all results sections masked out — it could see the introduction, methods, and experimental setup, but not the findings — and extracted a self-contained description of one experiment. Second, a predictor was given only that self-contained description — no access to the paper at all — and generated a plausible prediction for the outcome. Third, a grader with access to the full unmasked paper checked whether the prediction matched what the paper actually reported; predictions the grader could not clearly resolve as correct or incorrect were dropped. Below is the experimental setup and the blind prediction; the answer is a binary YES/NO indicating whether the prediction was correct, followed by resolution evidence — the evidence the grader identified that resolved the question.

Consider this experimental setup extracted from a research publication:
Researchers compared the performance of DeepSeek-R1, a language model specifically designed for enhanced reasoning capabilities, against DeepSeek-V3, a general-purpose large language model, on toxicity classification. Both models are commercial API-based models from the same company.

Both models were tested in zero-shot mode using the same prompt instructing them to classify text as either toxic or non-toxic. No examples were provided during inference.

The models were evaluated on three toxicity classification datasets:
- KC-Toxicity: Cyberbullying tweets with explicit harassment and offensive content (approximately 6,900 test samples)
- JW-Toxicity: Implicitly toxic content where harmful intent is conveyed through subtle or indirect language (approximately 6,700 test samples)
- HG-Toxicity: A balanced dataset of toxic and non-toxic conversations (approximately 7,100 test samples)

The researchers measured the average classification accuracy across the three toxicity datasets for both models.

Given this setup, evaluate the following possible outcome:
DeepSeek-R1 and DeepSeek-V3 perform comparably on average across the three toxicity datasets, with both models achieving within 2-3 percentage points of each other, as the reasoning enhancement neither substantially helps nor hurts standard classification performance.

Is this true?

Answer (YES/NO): YES